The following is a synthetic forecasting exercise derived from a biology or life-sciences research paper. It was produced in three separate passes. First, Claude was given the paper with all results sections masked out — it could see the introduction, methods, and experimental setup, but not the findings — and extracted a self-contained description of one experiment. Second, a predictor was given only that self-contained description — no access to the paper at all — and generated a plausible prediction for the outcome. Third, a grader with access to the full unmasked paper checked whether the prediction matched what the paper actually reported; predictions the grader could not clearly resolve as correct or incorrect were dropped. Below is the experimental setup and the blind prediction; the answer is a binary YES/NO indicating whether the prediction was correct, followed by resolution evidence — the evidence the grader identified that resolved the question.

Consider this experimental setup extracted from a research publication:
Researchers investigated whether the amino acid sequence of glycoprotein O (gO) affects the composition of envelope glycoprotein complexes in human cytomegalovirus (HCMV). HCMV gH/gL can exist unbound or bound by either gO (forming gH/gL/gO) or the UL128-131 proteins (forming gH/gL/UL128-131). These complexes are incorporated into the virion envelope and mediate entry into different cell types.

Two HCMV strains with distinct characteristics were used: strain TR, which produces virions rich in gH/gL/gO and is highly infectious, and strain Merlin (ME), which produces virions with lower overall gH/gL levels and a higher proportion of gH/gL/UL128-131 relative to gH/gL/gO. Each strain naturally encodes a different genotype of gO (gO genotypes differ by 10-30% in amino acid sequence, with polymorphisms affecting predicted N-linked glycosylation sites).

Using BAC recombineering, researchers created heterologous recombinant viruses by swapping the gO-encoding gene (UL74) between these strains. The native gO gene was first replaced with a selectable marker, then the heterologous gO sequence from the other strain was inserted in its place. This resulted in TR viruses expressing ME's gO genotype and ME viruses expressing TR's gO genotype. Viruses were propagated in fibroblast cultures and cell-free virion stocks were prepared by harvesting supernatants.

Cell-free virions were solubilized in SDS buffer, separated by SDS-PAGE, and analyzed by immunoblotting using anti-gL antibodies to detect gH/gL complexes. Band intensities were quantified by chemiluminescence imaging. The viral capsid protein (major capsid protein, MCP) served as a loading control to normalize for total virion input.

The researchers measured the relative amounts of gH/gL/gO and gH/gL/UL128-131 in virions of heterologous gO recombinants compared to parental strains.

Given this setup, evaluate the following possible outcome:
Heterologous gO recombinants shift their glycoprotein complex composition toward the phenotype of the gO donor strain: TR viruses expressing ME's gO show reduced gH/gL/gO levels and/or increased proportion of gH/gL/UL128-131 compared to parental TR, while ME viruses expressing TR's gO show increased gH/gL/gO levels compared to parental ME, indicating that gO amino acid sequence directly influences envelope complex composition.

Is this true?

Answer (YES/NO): NO